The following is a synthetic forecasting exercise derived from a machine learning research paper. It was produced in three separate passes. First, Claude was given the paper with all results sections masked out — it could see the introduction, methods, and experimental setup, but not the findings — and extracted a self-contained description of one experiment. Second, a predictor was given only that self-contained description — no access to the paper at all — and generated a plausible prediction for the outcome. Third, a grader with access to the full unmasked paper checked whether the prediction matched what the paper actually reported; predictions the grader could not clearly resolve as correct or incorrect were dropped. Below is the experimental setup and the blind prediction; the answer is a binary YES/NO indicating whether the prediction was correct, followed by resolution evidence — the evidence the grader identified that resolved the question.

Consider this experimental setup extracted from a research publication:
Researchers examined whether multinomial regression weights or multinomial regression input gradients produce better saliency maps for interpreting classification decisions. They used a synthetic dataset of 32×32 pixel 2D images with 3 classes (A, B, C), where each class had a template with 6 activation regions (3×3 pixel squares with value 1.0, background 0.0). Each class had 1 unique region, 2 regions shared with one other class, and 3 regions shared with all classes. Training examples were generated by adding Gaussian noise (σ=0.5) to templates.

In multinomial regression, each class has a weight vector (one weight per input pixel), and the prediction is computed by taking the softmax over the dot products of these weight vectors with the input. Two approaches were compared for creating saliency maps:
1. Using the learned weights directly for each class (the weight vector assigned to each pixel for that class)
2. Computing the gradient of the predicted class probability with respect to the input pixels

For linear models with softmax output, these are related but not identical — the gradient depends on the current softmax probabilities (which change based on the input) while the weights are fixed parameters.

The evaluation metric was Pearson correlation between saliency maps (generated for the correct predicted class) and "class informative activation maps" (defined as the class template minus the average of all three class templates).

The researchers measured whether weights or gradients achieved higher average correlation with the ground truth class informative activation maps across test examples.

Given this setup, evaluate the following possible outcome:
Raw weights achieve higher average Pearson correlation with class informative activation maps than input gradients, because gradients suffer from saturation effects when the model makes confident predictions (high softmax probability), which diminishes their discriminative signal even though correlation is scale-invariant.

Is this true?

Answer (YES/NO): NO